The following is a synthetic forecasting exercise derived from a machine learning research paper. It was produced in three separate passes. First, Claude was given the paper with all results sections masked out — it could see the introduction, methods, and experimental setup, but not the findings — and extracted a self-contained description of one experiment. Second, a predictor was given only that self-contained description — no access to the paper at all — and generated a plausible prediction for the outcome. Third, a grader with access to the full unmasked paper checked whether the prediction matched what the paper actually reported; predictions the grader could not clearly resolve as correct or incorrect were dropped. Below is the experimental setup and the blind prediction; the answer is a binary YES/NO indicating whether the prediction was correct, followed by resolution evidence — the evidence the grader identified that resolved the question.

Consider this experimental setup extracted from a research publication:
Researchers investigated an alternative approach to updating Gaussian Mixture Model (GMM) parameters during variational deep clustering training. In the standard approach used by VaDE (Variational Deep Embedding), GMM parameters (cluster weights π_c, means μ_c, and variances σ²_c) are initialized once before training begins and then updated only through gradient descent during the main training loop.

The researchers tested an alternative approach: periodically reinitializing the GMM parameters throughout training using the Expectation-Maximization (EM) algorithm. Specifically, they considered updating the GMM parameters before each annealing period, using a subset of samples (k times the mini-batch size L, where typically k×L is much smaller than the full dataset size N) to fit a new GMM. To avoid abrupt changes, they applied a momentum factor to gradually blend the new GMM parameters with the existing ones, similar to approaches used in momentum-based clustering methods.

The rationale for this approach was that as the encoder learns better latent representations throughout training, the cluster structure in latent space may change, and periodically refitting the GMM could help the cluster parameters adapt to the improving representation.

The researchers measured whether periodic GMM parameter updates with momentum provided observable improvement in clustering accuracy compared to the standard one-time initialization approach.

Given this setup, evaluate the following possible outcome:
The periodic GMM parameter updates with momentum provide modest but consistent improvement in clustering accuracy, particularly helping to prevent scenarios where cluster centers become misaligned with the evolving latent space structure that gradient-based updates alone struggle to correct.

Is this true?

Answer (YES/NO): NO